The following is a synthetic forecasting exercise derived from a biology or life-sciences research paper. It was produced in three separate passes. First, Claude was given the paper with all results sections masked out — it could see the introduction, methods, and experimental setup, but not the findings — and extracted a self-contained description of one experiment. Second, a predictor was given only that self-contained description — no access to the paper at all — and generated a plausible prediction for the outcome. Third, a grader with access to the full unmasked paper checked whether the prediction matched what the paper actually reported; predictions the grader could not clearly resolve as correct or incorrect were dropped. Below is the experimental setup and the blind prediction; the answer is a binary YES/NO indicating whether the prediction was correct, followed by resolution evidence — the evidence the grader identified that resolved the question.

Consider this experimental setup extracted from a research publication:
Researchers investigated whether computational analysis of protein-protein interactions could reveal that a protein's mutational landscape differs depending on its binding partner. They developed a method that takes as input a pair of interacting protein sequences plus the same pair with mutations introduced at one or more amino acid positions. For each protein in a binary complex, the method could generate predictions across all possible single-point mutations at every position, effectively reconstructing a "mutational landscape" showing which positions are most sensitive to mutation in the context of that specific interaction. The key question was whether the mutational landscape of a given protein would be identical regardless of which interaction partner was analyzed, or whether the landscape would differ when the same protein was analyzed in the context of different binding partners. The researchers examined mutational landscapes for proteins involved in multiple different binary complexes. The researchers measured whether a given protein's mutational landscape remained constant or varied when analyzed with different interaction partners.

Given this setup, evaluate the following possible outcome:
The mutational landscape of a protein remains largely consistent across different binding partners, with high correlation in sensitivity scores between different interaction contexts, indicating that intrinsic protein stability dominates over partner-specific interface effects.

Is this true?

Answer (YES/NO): NO